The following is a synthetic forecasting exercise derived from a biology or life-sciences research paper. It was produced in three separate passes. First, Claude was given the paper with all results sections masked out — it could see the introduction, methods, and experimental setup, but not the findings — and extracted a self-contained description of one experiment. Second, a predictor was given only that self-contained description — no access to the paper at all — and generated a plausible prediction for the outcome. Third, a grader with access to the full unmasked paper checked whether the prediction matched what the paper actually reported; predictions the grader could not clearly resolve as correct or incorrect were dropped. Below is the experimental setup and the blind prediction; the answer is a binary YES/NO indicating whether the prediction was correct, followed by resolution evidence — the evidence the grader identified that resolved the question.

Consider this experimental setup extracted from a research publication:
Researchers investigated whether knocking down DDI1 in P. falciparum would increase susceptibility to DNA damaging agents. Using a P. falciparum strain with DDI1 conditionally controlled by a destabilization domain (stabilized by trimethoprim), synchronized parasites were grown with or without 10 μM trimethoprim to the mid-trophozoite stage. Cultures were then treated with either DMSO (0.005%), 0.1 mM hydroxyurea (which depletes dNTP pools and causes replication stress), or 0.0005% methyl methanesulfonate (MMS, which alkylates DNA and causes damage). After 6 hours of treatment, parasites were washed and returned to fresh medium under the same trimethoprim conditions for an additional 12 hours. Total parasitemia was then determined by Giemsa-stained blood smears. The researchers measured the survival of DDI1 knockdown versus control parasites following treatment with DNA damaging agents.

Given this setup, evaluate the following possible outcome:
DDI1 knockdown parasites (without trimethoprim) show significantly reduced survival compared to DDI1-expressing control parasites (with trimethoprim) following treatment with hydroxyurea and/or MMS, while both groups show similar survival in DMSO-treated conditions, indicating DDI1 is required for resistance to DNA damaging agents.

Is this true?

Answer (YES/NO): YES